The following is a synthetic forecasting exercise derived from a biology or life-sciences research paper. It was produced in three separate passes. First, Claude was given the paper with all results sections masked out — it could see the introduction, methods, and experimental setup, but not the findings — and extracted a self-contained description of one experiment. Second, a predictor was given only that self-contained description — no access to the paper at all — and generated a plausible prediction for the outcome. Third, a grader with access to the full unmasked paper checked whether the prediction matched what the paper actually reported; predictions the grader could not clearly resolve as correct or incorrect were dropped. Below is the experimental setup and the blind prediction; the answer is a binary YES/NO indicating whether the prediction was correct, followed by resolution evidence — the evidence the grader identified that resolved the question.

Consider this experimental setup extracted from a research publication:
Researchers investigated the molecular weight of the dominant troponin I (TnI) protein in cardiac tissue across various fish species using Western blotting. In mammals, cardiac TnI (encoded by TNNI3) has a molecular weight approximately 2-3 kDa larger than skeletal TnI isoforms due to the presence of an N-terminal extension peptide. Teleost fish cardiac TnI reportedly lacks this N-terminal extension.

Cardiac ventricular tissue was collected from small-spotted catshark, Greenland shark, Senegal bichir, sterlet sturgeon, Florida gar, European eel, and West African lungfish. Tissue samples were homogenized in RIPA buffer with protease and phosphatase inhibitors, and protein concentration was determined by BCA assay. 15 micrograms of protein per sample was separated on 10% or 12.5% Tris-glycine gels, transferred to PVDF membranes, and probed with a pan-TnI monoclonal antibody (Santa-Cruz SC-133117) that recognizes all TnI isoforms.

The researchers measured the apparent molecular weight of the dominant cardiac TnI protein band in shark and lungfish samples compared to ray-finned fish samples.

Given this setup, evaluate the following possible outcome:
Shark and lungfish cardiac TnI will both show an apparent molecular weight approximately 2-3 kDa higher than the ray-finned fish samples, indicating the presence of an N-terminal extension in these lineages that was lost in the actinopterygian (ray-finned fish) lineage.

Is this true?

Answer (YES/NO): NO